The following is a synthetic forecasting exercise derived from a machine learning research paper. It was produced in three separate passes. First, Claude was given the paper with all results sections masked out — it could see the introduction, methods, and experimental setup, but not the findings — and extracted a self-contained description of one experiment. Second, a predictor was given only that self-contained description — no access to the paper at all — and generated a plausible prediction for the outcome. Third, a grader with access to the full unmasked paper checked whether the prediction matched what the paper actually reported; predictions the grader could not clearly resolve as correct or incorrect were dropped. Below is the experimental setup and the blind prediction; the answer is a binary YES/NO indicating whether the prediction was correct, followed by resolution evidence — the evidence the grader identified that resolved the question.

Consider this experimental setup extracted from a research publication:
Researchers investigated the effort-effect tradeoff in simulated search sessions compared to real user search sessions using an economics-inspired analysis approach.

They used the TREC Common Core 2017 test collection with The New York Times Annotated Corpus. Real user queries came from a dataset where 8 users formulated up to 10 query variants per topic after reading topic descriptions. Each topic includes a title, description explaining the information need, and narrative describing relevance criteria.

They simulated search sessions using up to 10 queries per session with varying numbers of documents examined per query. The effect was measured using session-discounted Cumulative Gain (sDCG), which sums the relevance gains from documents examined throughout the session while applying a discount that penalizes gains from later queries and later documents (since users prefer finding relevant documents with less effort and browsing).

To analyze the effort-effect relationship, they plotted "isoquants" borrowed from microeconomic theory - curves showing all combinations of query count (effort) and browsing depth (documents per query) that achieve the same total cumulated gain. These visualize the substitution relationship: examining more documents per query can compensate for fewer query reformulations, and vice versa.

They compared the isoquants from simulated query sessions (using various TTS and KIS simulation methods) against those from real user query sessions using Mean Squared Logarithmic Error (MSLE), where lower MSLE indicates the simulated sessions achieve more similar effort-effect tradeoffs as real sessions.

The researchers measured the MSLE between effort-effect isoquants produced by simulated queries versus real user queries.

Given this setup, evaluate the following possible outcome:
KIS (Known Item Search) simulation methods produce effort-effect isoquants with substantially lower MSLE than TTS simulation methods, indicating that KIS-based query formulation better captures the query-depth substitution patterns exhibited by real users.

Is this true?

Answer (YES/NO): NO